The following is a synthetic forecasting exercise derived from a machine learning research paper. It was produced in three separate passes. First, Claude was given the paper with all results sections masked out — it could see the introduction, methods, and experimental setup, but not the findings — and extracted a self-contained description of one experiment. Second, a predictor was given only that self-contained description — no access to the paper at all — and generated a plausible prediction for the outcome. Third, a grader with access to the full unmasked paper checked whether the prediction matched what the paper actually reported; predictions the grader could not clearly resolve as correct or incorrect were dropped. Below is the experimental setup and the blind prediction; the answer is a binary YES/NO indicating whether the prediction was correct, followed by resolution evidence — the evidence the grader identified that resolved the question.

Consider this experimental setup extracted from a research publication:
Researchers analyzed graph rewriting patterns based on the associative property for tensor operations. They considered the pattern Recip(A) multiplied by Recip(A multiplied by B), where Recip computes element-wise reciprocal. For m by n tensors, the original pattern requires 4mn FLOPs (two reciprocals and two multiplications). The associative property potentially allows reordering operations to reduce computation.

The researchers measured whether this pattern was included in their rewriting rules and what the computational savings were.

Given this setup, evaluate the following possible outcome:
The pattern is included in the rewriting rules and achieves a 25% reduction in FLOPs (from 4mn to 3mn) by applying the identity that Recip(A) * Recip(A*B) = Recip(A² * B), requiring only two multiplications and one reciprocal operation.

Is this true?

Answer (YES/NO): NO